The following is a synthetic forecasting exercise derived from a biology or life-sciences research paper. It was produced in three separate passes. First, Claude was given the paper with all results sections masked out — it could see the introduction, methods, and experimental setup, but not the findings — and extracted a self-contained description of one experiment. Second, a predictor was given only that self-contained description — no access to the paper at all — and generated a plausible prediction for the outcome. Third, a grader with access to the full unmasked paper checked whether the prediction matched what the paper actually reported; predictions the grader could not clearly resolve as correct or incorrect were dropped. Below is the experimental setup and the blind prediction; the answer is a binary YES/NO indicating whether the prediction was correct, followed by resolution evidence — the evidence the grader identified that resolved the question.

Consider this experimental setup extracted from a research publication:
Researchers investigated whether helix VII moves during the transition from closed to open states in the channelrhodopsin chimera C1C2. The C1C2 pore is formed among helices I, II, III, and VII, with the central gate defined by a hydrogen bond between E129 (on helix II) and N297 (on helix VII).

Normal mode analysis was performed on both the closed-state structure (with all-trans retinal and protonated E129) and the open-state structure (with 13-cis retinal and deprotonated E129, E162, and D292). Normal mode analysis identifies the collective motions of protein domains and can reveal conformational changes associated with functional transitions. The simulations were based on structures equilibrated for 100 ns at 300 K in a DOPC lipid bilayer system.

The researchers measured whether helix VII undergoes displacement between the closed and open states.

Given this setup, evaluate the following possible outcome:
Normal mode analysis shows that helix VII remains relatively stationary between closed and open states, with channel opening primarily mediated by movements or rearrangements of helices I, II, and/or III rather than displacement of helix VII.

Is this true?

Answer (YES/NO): NO